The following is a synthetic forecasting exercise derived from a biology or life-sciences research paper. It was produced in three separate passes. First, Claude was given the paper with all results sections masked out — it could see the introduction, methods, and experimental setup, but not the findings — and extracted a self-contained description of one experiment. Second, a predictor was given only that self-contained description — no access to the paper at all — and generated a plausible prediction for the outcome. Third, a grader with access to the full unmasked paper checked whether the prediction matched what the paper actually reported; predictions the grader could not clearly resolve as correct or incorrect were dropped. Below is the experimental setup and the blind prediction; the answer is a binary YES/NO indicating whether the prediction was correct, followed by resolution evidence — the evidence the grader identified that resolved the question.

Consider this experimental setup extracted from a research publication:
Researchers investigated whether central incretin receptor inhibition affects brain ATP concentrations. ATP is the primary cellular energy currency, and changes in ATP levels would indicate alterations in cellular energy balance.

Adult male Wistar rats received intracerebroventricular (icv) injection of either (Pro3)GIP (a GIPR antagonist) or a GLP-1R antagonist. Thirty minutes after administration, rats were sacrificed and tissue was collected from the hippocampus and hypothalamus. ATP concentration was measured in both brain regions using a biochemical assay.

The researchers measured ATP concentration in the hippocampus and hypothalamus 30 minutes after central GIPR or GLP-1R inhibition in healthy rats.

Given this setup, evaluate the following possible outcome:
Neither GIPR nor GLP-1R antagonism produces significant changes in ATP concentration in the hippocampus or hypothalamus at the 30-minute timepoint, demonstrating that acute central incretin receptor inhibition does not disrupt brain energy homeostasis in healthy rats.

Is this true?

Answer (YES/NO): YES